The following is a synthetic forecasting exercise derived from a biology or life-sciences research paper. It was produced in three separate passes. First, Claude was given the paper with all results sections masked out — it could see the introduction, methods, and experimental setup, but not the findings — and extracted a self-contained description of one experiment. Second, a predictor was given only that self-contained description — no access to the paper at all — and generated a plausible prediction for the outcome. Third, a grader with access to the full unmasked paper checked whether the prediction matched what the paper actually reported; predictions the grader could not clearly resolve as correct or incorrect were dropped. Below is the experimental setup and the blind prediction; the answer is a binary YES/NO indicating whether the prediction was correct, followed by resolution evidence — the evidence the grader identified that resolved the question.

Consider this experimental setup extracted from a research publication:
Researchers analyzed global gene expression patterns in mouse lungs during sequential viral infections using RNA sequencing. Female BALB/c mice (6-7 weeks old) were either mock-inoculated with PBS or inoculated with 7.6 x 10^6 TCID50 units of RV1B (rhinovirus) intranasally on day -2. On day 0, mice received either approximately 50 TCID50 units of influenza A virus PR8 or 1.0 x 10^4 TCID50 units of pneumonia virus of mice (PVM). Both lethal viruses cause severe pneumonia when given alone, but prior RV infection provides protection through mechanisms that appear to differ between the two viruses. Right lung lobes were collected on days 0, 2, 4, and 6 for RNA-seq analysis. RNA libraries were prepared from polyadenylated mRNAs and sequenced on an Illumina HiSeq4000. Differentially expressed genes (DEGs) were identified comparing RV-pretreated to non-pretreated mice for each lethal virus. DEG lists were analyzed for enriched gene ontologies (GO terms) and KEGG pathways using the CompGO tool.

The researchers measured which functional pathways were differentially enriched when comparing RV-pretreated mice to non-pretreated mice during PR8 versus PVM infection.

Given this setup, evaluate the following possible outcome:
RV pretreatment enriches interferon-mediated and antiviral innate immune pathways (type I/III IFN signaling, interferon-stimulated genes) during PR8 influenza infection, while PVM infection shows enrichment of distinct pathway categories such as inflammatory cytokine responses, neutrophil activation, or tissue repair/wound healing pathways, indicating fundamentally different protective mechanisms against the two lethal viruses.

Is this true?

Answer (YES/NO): NO